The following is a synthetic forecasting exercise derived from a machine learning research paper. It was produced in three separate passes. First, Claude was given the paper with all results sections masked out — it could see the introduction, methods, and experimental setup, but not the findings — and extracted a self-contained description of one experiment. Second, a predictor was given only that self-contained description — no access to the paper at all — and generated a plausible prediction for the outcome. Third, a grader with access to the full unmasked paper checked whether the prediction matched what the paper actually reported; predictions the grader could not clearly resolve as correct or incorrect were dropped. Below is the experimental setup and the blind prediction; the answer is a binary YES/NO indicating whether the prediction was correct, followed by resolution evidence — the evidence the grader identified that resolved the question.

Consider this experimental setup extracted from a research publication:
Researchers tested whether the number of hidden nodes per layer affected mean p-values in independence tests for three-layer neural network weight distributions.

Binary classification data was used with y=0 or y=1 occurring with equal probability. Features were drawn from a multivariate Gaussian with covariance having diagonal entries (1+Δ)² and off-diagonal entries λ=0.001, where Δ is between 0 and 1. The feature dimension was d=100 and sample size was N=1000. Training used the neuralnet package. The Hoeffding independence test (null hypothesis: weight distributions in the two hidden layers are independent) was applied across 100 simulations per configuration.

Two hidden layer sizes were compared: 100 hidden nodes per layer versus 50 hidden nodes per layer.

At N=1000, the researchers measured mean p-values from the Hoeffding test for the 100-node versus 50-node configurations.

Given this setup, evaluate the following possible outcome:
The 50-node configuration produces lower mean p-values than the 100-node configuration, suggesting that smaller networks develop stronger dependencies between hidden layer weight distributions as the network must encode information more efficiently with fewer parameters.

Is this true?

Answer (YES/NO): NO